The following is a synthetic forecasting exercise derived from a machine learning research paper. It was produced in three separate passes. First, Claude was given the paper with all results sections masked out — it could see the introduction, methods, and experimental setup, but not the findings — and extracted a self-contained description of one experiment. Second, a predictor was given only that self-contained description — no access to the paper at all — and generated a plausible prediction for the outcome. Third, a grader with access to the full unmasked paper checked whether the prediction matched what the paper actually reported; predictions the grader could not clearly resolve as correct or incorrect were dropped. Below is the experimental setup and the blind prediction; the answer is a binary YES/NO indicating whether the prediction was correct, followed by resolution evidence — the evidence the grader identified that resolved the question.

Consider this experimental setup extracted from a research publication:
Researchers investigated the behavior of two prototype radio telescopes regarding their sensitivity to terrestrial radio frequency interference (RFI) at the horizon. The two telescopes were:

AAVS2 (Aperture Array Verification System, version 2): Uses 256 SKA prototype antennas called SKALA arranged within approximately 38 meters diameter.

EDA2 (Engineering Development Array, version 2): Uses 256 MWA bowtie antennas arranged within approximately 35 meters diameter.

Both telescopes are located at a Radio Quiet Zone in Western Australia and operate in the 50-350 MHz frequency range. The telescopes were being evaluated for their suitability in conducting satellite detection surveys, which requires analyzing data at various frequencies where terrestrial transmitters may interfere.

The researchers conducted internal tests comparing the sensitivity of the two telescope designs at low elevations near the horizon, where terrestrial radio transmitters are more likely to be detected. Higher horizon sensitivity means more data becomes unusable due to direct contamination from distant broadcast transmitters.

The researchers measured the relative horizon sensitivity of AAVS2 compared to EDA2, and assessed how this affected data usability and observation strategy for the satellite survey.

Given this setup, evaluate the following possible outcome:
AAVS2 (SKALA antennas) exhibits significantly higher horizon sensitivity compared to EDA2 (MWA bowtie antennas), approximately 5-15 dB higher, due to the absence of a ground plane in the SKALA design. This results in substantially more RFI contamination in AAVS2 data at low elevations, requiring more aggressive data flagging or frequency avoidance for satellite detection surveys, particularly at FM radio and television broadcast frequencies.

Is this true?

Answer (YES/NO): NO